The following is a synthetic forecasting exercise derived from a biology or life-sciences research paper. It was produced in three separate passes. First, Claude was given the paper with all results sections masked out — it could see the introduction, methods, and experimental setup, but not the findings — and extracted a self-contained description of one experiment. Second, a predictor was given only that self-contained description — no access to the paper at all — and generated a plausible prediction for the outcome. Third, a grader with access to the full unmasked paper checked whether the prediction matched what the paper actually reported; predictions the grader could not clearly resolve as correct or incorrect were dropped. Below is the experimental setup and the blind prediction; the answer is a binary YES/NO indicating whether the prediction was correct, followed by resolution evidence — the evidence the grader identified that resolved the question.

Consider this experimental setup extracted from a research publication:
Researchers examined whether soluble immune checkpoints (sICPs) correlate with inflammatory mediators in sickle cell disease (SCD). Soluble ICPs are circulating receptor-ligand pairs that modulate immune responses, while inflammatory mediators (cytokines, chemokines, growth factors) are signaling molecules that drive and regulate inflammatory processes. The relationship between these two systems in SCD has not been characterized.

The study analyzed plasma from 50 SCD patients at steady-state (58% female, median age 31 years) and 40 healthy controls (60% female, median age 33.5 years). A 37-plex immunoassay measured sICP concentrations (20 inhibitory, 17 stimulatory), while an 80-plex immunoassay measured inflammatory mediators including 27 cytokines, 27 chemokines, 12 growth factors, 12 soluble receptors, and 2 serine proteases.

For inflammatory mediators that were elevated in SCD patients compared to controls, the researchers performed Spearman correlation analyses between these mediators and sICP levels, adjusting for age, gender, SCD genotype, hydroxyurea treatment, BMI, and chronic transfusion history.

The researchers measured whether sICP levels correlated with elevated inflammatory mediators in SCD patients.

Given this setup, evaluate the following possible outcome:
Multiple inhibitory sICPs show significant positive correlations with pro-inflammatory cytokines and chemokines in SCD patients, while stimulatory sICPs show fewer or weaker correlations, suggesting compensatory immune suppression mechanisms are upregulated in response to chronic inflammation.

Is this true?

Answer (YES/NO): NO